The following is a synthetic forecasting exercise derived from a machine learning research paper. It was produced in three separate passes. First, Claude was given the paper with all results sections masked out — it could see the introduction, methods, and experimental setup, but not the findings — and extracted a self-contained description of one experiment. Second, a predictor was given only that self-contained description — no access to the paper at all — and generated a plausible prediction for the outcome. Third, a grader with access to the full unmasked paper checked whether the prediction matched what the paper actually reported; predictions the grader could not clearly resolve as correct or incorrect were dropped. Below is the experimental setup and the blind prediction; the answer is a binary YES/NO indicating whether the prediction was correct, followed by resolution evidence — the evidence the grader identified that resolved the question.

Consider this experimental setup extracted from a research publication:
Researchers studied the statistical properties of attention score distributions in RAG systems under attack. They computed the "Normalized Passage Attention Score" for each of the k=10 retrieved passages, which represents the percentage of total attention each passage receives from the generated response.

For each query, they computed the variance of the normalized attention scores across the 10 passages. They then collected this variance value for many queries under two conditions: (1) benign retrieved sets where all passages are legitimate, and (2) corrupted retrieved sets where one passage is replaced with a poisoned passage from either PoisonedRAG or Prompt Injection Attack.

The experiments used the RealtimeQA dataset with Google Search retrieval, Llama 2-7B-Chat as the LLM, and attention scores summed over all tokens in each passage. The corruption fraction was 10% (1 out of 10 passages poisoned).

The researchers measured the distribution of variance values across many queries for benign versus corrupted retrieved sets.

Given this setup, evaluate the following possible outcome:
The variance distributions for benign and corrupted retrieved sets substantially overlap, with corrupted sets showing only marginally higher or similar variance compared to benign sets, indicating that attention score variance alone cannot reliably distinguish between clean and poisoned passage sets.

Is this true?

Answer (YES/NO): NO